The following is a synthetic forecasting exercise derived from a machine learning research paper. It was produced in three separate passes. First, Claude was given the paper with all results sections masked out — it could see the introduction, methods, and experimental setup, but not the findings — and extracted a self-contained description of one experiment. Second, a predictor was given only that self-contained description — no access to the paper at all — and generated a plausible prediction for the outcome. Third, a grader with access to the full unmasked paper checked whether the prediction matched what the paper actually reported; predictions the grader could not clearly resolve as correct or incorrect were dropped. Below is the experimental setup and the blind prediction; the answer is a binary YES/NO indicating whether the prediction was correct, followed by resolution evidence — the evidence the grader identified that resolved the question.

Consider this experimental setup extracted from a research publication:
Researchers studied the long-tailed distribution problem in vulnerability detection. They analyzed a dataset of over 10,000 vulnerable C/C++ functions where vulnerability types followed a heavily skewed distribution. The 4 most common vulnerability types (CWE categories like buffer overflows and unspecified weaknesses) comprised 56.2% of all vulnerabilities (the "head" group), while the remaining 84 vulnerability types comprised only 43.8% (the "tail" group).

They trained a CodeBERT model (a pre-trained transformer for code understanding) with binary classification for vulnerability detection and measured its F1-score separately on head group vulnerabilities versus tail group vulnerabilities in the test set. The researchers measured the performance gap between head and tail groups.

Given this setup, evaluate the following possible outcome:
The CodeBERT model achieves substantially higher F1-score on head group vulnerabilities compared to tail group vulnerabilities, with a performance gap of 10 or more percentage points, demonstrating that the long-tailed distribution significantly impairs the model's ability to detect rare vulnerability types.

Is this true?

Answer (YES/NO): NO